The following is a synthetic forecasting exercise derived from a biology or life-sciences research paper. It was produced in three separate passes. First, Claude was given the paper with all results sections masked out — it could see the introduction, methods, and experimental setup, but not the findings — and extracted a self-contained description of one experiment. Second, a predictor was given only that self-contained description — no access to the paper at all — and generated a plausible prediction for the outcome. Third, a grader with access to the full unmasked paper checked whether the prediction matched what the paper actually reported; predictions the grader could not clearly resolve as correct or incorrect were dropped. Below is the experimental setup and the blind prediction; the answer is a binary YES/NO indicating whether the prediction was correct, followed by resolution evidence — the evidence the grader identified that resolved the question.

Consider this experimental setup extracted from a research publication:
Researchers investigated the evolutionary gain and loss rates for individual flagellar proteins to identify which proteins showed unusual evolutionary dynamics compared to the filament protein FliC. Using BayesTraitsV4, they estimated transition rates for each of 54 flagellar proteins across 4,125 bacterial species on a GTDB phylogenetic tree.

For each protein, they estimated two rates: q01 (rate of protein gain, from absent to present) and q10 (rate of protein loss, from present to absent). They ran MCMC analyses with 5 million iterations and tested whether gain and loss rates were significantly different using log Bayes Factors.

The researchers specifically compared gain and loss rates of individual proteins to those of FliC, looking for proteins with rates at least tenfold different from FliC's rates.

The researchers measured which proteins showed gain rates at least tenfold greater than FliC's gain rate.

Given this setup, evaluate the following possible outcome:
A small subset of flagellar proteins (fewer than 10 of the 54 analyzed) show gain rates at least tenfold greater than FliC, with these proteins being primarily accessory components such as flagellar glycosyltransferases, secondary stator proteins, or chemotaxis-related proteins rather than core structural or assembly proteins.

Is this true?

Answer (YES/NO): NO